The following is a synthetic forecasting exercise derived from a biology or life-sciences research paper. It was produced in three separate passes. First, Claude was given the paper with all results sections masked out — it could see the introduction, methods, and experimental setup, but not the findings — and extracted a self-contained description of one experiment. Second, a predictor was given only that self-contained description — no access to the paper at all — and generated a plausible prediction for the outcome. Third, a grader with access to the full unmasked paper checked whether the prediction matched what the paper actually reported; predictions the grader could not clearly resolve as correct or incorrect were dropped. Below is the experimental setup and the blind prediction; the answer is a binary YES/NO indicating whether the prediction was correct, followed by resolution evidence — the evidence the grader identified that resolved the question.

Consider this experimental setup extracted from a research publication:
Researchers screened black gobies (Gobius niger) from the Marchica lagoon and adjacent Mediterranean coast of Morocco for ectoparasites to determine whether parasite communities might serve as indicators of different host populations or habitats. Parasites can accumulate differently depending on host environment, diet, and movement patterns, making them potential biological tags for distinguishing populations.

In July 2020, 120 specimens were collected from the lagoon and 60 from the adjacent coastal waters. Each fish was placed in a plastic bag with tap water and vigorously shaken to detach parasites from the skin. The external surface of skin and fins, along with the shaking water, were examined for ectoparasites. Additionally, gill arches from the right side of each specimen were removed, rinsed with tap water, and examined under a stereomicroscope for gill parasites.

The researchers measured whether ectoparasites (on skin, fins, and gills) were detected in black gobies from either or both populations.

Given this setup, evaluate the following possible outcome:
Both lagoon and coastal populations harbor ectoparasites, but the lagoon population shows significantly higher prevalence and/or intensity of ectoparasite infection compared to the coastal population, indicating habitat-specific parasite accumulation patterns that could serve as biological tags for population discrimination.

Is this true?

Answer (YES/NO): NO